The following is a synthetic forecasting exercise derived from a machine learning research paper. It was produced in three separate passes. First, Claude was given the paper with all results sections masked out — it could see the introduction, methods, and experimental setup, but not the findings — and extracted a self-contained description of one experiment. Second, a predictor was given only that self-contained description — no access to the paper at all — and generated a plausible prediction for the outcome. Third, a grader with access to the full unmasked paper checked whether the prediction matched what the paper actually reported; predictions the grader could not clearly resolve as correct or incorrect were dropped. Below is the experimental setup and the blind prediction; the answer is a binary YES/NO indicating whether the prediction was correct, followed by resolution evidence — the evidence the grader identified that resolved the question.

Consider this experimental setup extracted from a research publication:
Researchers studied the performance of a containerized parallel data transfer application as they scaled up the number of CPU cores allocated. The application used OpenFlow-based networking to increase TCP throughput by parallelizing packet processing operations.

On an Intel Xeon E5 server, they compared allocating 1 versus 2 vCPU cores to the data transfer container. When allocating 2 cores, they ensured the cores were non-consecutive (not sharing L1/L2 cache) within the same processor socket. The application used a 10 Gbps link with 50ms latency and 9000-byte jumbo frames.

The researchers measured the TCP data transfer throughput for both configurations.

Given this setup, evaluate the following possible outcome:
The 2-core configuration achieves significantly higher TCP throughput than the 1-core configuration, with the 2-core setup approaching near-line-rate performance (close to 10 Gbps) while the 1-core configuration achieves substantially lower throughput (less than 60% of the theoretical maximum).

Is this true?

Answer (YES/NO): NO